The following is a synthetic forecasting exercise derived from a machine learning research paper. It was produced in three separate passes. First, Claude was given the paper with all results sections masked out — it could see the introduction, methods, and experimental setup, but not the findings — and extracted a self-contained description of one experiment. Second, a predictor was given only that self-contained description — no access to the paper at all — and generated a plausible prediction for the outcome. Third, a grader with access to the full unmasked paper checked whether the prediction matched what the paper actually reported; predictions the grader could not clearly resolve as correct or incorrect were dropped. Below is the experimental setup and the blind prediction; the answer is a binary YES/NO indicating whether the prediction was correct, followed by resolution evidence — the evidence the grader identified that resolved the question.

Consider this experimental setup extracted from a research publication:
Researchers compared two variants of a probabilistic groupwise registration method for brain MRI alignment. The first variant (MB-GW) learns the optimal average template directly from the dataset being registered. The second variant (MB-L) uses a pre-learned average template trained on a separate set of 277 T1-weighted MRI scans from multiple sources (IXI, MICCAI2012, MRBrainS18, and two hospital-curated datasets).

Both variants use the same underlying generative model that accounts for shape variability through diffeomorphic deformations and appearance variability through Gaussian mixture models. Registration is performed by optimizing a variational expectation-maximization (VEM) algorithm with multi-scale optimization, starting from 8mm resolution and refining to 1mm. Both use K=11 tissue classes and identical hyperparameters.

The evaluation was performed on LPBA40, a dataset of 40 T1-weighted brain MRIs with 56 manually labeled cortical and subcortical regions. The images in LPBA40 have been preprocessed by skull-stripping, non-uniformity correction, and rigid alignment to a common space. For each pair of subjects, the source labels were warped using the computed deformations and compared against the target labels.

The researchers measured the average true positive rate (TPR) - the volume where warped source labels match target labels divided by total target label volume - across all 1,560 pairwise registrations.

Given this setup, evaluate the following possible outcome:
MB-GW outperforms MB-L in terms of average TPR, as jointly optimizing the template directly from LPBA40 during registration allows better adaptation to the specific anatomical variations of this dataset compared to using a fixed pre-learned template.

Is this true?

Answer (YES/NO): YES